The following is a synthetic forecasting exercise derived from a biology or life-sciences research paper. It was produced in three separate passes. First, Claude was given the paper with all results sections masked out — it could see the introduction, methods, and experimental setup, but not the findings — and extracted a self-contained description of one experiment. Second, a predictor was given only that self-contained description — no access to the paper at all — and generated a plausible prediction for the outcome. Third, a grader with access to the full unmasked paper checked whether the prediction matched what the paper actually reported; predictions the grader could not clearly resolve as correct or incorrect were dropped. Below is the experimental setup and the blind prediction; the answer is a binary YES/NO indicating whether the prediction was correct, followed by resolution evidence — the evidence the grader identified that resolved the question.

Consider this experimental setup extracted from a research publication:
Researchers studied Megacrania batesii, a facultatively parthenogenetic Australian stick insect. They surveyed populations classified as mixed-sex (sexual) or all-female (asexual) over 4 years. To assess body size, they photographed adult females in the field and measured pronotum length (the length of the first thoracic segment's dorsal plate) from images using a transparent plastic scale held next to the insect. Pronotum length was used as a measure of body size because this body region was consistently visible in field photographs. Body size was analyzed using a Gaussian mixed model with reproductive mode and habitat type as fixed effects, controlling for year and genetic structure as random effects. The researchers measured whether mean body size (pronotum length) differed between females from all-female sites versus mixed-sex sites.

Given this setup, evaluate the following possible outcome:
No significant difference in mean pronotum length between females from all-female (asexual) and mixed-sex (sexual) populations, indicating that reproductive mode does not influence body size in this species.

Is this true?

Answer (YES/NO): YES